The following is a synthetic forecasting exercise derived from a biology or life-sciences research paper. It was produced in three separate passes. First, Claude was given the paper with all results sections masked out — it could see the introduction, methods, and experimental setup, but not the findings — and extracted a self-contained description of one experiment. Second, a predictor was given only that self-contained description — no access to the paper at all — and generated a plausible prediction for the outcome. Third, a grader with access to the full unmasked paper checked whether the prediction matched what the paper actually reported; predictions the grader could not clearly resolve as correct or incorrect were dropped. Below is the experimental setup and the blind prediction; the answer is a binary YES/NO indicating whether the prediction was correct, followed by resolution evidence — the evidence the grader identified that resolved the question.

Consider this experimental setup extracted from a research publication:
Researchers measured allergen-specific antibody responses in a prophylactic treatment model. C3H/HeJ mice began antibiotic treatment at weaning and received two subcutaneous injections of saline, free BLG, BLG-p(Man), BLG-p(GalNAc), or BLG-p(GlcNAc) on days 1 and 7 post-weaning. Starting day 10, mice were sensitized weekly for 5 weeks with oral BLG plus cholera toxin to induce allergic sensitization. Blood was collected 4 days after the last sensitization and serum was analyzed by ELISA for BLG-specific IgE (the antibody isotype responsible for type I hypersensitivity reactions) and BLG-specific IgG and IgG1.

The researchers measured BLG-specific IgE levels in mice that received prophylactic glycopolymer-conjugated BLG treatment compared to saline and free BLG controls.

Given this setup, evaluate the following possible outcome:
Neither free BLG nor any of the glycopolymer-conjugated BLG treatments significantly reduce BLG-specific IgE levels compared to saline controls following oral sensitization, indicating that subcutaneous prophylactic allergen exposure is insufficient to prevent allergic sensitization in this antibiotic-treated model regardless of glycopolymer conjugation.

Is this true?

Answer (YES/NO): NO